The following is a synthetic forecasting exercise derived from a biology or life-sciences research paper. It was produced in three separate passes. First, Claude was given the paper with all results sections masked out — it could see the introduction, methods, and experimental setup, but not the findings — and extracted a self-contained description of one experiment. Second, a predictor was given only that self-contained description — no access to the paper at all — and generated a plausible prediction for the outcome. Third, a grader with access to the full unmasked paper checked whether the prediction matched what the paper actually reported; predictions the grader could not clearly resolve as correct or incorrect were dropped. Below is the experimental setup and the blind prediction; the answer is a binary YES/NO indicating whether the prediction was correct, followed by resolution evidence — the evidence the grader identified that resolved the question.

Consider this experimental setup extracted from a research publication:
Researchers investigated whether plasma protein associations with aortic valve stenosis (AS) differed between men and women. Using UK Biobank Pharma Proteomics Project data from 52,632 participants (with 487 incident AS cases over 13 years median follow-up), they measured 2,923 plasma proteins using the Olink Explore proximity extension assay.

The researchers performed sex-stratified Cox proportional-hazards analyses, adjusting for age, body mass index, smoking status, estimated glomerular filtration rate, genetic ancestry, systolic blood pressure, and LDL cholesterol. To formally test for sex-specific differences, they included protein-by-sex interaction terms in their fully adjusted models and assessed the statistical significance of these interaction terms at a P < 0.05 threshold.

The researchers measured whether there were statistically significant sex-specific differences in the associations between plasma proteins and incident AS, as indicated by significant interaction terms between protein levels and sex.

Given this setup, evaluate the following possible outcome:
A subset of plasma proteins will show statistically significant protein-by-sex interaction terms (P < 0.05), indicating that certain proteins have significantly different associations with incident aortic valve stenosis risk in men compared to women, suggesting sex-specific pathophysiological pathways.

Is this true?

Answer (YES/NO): YES